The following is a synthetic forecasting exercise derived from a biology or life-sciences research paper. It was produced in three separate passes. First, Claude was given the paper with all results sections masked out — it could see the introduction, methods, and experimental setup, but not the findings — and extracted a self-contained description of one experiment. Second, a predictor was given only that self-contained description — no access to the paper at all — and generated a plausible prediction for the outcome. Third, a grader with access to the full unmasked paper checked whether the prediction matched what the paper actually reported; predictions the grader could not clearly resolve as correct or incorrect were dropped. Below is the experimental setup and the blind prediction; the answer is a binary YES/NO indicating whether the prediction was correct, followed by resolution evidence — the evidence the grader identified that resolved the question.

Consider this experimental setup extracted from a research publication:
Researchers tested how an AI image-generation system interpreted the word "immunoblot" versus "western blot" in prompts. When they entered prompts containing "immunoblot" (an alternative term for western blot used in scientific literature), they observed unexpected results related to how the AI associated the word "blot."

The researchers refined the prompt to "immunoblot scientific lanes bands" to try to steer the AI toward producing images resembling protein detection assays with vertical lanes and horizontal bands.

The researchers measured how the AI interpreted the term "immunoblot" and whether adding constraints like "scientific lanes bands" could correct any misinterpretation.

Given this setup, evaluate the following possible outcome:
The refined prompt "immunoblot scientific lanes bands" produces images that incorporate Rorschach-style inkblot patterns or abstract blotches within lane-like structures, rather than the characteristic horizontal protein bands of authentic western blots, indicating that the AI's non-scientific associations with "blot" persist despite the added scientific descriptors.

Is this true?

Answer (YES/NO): NO